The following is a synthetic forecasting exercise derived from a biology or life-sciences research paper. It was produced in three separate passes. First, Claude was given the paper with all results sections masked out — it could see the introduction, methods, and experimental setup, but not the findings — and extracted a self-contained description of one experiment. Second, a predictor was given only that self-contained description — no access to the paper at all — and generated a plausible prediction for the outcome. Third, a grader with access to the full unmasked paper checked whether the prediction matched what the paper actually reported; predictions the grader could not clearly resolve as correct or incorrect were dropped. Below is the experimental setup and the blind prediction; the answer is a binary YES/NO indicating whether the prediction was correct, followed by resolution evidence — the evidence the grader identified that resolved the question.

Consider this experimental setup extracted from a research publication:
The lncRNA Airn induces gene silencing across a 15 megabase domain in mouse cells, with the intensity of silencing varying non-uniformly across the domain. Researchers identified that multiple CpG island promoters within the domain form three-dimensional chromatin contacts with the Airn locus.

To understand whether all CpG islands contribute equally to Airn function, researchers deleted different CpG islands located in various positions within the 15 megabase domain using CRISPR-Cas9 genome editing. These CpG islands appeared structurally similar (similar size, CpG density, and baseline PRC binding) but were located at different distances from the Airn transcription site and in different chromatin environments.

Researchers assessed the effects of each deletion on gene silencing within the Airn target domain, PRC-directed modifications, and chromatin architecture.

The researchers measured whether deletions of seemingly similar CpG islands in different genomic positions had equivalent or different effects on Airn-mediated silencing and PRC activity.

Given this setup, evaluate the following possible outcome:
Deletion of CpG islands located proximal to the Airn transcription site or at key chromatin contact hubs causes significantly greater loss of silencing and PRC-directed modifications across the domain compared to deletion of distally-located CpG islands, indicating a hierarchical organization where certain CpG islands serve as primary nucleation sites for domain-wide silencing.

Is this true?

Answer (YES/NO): NO